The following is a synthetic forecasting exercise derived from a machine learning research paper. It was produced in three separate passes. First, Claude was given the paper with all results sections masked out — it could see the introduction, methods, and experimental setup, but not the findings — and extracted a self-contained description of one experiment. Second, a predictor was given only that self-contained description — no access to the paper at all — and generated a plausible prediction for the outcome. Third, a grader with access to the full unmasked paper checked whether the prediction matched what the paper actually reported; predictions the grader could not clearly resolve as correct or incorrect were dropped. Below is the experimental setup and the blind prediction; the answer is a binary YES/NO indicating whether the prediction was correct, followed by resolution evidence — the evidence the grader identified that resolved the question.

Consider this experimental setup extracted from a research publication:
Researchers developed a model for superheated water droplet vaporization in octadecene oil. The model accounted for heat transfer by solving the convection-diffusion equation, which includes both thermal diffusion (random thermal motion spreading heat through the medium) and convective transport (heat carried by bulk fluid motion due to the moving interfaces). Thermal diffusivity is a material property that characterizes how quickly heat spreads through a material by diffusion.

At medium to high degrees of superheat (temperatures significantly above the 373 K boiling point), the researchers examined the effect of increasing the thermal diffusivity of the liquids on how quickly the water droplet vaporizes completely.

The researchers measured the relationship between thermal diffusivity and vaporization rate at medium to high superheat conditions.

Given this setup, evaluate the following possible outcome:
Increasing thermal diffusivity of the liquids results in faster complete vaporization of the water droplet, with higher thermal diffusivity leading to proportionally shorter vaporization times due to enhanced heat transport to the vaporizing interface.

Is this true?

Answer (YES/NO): NO